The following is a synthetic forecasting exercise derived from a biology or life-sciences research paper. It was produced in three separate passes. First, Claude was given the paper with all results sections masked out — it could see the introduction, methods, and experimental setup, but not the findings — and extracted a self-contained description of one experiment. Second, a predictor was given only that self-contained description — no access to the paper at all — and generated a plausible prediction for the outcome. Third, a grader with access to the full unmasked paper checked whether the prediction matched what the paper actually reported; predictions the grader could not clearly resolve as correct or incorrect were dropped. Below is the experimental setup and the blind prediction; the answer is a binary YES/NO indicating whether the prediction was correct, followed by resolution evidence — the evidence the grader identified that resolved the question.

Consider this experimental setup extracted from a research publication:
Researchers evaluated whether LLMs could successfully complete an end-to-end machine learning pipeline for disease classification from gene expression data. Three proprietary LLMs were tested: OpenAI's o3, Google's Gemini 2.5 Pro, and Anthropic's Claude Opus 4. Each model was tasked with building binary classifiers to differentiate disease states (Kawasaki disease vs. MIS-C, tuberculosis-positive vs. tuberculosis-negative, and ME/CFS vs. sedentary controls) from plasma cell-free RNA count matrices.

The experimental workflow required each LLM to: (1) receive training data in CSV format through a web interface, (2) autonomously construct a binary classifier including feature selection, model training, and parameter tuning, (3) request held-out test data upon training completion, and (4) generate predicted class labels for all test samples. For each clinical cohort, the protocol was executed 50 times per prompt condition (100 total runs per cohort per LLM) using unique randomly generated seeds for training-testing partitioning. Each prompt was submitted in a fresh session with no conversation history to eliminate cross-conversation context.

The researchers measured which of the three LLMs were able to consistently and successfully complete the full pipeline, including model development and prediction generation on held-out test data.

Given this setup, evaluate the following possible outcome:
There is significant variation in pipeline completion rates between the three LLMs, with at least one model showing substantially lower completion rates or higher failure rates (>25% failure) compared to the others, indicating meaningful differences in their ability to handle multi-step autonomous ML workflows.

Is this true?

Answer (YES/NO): YES